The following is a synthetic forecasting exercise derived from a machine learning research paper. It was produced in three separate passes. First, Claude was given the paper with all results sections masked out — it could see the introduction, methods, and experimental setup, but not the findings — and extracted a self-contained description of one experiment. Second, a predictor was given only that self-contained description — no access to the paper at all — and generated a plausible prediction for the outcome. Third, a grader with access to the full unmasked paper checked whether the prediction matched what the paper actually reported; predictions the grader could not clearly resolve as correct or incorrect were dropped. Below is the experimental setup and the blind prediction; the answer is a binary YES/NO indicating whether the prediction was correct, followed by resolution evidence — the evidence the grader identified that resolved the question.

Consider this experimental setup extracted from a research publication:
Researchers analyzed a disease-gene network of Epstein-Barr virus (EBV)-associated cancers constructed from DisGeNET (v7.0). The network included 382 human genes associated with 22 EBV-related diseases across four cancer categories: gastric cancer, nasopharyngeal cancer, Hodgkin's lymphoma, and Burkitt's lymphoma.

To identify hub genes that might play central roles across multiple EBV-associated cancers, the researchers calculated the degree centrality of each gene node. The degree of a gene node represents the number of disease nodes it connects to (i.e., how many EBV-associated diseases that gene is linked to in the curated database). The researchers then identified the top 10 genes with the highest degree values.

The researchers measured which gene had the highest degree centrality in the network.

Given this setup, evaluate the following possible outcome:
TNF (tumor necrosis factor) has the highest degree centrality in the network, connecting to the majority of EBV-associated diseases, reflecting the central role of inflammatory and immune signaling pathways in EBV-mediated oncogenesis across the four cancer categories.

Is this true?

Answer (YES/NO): NO